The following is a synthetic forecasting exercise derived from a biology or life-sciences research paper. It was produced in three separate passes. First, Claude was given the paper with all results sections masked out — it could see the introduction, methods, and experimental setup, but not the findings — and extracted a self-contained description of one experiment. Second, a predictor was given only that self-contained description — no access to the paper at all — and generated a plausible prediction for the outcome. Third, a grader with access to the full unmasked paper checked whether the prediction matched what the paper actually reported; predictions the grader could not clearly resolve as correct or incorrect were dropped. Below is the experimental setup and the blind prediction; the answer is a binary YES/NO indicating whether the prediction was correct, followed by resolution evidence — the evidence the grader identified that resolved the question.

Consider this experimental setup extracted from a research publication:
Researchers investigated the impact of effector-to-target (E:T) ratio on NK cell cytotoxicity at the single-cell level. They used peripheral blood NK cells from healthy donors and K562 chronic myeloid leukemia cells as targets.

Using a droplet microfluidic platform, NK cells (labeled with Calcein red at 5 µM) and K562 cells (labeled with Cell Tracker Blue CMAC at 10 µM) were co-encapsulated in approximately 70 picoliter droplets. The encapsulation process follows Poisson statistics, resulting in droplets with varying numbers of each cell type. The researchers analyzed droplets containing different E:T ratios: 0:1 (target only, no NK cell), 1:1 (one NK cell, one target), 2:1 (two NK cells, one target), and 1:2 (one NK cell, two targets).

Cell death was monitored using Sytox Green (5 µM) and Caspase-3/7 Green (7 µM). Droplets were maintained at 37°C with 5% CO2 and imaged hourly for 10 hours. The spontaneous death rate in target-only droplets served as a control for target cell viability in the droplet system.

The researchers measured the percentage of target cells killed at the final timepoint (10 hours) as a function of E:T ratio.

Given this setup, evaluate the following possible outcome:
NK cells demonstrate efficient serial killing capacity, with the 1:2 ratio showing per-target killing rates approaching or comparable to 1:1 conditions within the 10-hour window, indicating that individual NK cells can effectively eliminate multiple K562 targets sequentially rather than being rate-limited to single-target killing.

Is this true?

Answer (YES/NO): YES